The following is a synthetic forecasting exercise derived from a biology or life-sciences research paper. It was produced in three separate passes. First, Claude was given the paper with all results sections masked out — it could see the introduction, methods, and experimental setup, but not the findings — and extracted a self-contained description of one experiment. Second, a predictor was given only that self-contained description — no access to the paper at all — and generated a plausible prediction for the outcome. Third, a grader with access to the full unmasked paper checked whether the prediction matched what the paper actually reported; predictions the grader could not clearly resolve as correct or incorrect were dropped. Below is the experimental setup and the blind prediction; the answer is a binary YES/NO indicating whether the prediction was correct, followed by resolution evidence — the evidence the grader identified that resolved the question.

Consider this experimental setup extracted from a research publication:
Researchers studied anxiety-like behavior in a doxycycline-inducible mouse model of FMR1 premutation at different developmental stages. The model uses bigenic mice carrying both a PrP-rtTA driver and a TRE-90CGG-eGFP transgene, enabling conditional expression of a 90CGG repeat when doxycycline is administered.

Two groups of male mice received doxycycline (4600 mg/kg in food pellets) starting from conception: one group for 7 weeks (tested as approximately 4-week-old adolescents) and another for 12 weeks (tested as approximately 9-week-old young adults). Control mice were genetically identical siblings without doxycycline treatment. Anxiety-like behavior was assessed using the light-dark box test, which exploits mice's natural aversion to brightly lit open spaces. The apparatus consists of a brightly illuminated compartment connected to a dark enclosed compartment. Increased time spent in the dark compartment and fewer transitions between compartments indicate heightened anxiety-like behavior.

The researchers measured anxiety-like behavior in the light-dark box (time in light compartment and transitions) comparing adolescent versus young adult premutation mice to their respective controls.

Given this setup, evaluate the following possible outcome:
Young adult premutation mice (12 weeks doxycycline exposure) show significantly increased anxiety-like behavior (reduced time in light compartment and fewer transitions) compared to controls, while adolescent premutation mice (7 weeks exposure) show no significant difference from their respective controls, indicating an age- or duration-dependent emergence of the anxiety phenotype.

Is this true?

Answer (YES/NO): YES